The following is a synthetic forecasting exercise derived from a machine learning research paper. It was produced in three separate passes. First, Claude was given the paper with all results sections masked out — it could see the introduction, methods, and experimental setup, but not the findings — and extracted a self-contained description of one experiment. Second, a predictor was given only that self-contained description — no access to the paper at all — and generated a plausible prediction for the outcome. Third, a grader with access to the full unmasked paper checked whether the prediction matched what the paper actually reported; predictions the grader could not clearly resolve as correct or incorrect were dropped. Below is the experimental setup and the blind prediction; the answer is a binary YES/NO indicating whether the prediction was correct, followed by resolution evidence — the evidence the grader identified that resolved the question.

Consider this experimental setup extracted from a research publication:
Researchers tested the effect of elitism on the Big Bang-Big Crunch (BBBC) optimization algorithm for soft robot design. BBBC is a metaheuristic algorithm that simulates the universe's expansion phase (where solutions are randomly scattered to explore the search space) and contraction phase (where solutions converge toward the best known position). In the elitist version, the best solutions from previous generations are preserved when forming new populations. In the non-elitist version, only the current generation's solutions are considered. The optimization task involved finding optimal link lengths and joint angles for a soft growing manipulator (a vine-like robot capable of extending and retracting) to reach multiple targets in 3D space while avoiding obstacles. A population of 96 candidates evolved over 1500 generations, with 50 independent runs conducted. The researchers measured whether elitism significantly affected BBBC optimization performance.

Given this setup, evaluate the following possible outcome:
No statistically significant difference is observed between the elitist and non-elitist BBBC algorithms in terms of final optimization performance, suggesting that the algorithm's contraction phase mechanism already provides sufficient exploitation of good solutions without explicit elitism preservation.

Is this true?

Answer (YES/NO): YES